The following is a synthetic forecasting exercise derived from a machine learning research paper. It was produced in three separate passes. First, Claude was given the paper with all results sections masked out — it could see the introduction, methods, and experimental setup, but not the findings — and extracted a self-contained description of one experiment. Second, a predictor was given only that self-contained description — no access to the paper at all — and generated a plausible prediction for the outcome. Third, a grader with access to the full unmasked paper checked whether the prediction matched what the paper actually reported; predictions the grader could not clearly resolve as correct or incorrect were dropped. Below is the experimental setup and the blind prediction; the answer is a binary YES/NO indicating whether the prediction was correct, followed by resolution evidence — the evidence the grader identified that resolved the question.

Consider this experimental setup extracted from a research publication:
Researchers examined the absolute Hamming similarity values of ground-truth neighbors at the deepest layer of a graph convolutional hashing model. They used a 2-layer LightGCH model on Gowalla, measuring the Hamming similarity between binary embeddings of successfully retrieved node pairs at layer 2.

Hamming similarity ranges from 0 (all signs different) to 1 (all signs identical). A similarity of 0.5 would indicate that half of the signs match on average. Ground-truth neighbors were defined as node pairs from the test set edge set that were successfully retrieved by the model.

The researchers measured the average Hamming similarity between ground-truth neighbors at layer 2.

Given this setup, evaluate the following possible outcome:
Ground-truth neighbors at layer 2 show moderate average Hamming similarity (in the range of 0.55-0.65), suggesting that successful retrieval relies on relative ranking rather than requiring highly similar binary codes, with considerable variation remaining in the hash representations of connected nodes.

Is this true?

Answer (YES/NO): NO